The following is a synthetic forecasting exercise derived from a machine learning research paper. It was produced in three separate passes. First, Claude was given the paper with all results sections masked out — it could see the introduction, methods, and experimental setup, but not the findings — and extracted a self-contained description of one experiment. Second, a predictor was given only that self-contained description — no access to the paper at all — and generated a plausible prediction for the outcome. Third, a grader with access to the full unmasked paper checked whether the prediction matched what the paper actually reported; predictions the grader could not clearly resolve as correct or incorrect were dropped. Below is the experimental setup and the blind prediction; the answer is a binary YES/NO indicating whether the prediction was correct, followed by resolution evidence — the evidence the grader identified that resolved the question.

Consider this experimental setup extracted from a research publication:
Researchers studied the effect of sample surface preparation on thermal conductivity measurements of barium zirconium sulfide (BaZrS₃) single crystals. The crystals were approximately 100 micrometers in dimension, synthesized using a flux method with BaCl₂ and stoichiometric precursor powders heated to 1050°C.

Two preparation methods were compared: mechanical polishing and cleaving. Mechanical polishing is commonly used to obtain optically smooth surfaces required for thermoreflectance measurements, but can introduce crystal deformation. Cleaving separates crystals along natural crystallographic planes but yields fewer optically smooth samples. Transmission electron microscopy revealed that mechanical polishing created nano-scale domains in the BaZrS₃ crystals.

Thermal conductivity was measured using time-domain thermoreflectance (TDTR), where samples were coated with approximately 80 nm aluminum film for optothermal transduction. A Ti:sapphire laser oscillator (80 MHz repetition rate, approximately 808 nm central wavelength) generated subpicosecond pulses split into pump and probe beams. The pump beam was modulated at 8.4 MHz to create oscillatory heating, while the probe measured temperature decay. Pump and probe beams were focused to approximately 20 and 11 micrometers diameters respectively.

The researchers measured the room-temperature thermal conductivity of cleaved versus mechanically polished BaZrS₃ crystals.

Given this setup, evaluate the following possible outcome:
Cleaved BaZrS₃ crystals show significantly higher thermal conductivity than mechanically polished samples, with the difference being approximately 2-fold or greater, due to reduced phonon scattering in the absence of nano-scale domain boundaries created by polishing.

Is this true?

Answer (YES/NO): NO